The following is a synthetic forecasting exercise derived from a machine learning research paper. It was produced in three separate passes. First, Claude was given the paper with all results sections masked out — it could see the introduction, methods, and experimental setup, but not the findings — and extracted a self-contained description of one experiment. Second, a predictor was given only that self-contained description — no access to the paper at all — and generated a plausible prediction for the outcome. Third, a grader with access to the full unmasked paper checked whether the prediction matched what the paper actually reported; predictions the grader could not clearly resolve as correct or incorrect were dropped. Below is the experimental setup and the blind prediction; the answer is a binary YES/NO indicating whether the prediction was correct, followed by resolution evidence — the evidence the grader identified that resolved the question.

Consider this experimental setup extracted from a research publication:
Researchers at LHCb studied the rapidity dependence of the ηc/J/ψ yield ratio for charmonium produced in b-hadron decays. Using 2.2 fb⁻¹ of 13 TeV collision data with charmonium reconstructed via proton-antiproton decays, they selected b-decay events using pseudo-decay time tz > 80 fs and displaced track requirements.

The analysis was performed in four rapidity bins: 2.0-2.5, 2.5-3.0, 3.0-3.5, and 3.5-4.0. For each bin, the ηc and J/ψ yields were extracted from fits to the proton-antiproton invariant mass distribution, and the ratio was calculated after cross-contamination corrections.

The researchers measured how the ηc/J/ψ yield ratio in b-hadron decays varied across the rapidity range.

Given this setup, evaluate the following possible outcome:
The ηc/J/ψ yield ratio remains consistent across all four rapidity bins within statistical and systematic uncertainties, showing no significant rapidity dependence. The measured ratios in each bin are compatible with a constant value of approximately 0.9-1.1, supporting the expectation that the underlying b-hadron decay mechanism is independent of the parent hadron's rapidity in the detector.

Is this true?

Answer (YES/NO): NO